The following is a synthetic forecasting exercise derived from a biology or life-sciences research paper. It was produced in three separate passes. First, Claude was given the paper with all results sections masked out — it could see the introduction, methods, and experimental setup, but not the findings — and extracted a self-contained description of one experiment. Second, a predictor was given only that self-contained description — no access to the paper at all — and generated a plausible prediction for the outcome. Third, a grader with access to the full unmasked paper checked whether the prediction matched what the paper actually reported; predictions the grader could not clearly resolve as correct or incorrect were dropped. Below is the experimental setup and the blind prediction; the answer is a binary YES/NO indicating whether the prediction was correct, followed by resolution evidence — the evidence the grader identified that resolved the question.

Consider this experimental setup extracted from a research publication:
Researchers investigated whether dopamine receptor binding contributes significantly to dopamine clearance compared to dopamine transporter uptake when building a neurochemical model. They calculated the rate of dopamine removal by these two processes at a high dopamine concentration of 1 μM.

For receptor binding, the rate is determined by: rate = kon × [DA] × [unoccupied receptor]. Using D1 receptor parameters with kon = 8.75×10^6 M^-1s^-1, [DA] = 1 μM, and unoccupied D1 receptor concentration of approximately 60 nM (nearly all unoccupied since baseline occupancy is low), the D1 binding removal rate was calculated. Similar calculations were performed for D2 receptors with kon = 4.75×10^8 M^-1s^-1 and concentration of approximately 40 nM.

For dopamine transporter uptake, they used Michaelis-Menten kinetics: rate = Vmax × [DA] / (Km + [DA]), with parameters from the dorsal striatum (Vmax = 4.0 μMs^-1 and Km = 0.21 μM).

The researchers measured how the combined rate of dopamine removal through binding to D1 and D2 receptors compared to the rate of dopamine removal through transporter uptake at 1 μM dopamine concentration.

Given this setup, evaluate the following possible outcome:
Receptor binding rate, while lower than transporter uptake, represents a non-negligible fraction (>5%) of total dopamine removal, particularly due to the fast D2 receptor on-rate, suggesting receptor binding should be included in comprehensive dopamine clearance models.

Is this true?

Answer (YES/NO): NO